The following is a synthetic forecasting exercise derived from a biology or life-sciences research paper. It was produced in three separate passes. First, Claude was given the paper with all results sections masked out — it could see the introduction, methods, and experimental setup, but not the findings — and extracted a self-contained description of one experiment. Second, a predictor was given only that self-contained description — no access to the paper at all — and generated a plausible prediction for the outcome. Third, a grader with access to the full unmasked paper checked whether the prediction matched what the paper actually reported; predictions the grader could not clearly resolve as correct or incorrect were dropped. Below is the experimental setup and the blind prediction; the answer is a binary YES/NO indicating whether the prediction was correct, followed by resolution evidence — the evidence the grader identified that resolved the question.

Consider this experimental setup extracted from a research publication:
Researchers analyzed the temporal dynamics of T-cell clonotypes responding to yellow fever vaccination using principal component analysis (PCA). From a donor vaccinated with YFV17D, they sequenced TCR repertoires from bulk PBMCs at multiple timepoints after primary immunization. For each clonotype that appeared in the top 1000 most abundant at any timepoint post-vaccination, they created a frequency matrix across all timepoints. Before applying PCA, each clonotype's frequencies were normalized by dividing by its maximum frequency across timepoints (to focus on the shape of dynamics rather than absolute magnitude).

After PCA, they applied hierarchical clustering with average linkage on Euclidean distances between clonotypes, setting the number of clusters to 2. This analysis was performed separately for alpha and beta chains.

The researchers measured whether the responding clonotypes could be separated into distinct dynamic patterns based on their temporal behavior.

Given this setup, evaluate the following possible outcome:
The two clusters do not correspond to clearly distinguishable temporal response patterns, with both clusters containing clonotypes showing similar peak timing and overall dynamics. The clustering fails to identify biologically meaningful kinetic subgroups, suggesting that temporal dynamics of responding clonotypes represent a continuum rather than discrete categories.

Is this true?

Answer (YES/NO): NO